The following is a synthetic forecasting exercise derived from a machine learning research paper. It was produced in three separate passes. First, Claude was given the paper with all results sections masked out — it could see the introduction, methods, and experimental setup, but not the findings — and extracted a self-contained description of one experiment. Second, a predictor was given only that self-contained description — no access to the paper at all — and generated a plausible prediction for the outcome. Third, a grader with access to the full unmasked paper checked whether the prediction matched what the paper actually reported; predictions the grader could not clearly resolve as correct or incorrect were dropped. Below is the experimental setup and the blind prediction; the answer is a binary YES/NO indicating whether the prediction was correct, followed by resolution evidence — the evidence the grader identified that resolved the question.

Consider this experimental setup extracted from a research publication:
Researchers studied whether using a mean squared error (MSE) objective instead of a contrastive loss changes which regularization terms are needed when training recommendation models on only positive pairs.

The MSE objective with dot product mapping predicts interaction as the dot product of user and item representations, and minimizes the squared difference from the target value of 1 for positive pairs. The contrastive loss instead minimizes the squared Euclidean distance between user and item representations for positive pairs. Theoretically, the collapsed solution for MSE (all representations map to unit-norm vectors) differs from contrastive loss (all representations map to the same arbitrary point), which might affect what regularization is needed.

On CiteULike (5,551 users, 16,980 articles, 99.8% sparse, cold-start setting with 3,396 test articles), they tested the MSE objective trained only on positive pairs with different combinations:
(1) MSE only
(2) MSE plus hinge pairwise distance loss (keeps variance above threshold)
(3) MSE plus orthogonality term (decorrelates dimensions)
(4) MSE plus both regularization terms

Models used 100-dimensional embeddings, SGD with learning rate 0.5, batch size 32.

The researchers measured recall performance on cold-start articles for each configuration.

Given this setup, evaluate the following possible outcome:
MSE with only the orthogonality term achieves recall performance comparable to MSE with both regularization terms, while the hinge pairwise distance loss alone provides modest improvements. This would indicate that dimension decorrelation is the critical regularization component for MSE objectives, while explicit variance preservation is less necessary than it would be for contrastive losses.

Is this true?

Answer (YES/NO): YES